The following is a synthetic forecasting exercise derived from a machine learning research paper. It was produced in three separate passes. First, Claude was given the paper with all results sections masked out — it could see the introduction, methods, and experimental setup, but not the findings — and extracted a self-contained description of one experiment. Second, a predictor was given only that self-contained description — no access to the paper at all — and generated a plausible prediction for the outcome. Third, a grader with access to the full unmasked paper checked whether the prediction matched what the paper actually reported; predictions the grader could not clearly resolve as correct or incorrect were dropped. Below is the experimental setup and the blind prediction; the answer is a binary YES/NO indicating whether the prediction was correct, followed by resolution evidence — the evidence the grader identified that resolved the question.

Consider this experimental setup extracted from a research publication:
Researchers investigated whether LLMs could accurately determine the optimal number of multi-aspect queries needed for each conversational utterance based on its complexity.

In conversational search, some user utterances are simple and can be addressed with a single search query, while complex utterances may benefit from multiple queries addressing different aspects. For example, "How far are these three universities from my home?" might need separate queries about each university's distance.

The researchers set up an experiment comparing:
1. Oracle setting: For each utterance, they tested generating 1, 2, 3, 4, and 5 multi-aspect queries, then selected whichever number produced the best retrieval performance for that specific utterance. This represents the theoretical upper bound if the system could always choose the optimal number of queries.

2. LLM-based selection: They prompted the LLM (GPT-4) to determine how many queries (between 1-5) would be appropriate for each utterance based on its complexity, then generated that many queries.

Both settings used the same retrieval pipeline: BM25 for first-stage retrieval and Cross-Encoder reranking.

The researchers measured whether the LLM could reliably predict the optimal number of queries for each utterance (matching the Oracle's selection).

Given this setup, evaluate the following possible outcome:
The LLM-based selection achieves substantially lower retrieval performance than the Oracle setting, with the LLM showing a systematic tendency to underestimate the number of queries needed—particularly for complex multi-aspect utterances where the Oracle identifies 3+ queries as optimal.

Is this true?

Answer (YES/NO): NO